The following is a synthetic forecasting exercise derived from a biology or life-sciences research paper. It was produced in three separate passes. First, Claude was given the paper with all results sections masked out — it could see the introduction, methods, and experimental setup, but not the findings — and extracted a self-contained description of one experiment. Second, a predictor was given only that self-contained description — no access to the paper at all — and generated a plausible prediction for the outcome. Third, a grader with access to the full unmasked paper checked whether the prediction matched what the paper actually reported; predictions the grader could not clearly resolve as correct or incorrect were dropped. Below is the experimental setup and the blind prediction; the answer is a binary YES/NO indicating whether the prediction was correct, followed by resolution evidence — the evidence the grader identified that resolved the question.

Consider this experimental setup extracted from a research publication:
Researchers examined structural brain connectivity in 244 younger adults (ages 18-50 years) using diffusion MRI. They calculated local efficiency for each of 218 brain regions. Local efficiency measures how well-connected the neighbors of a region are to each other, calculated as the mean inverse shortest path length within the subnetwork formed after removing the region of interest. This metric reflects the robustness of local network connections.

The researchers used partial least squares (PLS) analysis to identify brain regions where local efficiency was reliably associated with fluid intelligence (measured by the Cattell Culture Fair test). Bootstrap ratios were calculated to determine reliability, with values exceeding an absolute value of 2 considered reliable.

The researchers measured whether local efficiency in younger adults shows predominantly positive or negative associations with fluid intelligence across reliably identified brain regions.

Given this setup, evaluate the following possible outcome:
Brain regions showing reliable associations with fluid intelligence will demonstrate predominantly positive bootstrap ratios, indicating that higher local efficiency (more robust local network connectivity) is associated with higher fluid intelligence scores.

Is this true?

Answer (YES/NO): YES